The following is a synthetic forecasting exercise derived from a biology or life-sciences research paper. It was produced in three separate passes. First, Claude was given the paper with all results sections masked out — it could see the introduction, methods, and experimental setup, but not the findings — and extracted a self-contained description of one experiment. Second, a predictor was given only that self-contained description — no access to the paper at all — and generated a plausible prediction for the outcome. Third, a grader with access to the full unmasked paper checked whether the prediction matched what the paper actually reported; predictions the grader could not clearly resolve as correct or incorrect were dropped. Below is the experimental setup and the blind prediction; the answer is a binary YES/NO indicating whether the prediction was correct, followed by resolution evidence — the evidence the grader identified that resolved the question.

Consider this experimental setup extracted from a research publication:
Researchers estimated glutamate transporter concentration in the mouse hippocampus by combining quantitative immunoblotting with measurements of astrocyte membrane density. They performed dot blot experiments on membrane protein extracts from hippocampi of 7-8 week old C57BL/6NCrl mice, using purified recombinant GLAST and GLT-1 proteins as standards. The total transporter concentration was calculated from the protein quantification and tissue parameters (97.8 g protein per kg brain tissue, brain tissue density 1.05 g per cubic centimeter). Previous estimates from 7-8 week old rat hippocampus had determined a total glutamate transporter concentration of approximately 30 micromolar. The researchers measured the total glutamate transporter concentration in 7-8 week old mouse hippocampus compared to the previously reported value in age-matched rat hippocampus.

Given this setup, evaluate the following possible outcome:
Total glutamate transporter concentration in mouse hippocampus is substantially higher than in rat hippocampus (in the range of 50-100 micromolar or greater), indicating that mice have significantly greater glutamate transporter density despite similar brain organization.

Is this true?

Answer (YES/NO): YES